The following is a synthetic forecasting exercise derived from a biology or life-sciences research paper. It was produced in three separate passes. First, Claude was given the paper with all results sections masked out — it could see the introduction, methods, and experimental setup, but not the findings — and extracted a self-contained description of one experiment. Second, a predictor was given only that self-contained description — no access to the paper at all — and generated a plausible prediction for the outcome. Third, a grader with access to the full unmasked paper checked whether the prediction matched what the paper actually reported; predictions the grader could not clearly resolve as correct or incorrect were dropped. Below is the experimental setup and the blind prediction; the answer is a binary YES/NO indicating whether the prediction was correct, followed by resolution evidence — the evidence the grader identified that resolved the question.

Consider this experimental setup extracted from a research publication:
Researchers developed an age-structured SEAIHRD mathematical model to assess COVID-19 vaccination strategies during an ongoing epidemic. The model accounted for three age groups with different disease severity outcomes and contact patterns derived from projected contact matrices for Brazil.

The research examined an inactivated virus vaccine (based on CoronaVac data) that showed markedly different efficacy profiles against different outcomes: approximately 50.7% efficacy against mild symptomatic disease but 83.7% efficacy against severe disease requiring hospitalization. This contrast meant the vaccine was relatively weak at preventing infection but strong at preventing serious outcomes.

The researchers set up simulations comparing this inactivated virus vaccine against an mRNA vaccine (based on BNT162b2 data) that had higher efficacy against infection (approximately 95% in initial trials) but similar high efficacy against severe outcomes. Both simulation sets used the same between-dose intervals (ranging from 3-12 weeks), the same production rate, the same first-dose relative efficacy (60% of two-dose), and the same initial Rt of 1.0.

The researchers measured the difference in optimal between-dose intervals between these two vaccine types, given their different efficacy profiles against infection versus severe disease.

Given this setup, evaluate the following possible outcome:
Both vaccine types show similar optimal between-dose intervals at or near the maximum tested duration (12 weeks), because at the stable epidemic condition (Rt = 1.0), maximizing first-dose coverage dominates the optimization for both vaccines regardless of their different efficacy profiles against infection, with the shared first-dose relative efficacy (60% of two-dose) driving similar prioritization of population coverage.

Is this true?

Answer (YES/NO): NO